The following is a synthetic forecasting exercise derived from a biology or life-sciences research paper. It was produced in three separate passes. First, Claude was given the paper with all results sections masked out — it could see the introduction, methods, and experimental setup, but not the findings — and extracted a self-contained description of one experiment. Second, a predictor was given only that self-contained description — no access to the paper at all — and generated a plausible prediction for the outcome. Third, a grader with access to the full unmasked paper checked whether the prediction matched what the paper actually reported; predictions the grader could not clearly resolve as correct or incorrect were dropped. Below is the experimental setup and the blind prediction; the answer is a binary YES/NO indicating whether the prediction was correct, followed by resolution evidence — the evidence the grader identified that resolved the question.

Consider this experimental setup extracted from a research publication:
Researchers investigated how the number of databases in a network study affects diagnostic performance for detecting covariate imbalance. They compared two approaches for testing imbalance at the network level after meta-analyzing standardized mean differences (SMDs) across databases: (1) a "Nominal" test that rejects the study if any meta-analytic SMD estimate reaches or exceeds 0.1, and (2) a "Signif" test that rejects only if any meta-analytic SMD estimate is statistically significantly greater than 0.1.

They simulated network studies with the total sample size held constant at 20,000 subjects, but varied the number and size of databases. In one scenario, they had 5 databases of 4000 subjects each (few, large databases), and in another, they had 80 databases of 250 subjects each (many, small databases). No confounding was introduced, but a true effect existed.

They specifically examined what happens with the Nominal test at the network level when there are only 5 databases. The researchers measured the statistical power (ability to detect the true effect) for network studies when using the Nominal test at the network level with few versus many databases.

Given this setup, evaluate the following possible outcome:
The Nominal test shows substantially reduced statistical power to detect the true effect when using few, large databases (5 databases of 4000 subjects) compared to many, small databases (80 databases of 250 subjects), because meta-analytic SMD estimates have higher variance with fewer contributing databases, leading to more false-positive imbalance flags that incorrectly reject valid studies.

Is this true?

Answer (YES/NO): NO